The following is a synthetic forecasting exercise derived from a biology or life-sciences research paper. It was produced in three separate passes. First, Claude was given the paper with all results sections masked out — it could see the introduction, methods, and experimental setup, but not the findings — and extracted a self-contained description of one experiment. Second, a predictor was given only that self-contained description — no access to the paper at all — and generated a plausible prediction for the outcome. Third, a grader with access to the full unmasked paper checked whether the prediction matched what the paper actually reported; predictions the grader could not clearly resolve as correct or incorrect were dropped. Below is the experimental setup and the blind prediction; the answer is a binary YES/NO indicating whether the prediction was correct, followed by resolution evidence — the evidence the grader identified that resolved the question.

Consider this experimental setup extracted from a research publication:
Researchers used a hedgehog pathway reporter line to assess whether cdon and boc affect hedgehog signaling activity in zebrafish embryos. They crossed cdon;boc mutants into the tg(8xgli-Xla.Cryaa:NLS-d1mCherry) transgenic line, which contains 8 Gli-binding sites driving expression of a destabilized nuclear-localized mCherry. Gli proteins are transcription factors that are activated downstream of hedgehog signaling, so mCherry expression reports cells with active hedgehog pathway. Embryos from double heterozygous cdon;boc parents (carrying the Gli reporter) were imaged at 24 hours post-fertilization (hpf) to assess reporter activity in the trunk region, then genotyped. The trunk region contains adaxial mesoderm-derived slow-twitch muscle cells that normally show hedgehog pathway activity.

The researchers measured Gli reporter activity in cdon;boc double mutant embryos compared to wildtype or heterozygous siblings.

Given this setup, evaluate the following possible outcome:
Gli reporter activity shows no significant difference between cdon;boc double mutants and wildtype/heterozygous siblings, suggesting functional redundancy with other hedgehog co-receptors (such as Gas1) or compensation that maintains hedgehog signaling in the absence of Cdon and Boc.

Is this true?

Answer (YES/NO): NO